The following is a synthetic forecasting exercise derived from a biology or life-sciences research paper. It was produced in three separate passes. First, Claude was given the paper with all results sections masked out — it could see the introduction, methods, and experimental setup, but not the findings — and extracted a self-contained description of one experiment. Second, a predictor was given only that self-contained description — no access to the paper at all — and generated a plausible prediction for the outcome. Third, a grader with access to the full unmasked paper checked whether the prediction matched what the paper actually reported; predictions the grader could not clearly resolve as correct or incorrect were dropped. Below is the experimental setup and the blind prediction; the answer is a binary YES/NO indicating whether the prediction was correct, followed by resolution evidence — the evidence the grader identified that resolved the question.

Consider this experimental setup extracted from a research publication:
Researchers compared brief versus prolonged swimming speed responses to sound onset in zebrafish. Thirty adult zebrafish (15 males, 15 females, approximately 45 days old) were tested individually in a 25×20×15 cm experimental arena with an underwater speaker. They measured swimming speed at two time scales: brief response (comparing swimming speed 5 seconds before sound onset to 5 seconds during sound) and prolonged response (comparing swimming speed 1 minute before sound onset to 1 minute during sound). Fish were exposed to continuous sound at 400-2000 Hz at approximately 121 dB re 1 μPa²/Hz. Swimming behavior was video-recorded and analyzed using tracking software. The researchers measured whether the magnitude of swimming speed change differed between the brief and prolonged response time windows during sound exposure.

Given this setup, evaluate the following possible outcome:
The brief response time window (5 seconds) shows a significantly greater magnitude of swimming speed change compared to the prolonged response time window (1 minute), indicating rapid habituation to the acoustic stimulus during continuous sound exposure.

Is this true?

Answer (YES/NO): YES